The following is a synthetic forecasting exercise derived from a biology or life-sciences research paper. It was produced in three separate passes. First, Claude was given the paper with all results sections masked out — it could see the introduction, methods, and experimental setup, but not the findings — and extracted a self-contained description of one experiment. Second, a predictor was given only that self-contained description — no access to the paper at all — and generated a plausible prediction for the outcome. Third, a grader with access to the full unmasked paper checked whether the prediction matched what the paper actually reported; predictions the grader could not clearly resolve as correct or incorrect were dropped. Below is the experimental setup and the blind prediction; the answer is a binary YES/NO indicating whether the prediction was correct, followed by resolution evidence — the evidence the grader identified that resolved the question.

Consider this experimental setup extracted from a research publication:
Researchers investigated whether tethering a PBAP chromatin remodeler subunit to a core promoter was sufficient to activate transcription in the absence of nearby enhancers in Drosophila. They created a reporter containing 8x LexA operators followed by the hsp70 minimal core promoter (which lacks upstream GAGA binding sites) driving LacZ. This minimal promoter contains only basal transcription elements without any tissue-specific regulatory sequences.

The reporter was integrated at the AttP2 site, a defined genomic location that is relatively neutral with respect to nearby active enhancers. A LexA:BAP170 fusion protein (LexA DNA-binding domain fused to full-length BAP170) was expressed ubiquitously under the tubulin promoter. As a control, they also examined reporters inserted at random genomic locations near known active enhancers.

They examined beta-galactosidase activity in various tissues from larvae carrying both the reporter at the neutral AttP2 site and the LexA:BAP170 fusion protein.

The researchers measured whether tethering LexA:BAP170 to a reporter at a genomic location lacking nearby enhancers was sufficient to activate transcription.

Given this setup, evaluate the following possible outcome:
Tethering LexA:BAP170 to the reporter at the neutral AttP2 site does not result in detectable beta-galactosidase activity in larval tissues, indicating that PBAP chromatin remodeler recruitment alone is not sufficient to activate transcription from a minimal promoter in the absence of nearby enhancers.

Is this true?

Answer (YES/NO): YES